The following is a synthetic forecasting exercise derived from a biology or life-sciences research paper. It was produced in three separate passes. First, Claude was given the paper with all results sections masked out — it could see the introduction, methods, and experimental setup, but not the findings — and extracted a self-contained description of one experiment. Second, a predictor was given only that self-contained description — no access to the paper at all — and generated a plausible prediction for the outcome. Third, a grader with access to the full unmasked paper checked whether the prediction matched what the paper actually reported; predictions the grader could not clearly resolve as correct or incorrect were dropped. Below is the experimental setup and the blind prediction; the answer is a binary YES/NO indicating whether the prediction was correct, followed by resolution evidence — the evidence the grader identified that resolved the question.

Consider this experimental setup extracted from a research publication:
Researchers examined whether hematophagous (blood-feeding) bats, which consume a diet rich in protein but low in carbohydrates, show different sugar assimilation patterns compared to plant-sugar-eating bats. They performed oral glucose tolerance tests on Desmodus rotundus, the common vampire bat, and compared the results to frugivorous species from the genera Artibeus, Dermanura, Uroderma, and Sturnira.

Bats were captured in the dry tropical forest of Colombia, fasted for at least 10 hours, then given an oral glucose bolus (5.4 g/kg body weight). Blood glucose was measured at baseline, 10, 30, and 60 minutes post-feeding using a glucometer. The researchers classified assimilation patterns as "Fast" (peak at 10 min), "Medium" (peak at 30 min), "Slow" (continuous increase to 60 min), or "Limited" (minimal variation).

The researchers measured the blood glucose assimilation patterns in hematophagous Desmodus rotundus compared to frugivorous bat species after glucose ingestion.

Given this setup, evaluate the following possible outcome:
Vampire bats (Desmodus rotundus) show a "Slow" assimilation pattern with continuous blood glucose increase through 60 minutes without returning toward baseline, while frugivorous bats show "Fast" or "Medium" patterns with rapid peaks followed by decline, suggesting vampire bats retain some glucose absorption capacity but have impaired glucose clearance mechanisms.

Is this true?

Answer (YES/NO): YES